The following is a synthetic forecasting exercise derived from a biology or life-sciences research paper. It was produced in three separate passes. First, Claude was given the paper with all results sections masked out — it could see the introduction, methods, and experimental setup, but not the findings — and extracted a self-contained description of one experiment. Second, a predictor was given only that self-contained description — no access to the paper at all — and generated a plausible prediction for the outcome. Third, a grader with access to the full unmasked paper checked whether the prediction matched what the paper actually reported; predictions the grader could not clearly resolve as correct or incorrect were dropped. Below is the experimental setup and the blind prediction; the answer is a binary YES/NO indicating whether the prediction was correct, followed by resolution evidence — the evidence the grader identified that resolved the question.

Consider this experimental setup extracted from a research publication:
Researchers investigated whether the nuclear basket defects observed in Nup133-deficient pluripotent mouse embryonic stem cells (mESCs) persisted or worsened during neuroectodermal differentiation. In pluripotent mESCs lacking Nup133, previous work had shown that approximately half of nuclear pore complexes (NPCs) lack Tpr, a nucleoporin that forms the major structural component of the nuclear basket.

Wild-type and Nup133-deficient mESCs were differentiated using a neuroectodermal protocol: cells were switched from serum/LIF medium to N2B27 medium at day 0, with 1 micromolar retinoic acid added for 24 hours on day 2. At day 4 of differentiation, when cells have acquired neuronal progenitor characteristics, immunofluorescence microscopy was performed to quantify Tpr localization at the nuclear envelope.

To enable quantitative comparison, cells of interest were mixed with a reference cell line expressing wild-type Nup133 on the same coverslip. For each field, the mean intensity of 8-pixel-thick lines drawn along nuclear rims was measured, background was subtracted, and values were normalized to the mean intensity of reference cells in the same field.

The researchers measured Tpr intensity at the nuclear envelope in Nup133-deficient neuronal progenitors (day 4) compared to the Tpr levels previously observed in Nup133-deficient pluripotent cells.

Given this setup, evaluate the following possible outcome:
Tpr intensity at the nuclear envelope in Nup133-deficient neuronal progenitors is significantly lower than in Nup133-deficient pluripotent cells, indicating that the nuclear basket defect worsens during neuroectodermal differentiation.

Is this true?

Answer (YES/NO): NO